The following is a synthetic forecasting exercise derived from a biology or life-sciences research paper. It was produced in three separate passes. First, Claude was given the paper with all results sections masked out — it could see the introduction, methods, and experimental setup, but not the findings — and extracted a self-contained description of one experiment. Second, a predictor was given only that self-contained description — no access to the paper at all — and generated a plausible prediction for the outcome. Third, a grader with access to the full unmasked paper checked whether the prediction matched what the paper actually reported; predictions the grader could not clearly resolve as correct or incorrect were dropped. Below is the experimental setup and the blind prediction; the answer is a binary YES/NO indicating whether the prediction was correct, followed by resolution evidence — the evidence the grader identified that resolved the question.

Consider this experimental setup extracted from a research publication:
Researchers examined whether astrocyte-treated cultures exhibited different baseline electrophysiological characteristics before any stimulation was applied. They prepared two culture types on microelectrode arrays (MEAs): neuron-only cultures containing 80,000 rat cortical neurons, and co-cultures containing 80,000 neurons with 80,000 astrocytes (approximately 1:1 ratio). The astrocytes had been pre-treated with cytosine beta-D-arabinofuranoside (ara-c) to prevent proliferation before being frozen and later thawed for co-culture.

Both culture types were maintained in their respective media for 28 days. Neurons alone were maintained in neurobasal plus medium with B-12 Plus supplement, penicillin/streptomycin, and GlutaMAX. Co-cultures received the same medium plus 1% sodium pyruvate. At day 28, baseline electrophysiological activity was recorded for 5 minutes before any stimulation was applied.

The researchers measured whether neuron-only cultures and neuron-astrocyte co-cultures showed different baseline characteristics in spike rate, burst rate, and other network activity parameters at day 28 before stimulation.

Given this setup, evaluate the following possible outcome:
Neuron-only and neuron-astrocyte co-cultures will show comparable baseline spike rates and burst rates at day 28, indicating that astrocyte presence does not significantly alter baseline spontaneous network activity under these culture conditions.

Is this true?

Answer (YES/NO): NO